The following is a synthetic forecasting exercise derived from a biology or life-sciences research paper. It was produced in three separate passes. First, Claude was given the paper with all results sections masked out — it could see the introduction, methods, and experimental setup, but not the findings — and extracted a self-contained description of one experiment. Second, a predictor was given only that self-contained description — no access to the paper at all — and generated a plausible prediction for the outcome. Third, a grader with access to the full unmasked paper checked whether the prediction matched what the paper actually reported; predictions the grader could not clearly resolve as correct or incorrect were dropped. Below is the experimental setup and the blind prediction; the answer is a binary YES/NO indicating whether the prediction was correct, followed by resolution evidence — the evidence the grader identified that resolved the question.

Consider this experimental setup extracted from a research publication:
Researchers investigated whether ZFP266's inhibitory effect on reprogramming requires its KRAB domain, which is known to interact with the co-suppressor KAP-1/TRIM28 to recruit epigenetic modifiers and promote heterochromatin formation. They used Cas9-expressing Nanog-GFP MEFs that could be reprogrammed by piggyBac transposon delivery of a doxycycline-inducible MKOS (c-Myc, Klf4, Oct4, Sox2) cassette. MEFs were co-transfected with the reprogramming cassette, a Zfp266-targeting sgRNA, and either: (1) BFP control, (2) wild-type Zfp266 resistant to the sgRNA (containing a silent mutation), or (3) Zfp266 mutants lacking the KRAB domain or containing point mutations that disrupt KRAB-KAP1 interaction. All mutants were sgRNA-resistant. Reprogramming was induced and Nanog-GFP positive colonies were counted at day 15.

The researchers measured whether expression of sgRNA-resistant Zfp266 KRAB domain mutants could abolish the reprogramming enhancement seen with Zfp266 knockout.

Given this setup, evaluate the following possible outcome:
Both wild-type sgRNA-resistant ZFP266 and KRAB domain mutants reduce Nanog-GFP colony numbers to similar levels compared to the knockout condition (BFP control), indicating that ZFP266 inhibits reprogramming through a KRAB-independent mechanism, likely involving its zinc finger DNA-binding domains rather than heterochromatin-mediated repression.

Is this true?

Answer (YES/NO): NO